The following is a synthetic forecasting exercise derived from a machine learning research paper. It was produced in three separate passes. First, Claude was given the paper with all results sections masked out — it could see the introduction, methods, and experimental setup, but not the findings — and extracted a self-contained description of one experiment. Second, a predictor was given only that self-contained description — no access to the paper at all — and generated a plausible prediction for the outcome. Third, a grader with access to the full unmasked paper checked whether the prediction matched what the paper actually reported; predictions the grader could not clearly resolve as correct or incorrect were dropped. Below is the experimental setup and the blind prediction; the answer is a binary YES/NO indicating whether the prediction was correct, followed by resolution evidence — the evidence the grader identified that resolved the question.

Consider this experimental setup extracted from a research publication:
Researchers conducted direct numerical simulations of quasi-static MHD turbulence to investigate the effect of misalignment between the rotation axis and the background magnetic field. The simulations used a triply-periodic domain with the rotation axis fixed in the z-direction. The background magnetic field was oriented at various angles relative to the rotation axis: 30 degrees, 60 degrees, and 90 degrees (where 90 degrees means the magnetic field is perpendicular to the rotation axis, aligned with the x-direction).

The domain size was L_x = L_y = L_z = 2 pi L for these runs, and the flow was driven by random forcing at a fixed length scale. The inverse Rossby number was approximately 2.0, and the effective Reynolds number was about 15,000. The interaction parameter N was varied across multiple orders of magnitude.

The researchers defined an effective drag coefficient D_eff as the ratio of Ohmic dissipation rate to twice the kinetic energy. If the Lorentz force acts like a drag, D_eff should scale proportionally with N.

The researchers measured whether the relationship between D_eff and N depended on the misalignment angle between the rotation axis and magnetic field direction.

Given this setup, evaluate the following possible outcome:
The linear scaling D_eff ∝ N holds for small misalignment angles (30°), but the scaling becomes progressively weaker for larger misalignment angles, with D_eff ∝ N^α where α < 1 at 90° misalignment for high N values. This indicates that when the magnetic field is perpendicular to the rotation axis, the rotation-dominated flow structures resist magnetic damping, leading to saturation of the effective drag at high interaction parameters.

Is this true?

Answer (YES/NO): NO